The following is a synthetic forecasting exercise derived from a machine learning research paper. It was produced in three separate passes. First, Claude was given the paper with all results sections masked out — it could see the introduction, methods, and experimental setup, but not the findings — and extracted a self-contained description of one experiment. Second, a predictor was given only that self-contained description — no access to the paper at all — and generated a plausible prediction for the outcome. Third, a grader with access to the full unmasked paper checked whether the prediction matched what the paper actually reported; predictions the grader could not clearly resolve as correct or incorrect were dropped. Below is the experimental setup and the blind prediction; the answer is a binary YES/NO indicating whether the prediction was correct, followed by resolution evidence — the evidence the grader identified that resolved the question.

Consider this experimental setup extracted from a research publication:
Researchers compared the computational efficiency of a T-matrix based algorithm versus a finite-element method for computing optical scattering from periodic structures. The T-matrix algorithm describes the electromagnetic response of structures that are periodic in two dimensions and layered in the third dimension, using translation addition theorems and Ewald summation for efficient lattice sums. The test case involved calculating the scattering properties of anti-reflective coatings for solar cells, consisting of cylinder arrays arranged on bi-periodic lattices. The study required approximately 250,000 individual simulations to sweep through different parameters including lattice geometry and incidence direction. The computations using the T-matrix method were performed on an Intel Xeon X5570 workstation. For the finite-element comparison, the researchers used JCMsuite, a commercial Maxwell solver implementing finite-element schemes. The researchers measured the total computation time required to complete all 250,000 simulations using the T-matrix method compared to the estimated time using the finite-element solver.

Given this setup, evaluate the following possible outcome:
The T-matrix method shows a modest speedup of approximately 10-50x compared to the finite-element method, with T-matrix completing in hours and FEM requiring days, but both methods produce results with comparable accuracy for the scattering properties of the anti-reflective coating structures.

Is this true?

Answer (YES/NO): NO